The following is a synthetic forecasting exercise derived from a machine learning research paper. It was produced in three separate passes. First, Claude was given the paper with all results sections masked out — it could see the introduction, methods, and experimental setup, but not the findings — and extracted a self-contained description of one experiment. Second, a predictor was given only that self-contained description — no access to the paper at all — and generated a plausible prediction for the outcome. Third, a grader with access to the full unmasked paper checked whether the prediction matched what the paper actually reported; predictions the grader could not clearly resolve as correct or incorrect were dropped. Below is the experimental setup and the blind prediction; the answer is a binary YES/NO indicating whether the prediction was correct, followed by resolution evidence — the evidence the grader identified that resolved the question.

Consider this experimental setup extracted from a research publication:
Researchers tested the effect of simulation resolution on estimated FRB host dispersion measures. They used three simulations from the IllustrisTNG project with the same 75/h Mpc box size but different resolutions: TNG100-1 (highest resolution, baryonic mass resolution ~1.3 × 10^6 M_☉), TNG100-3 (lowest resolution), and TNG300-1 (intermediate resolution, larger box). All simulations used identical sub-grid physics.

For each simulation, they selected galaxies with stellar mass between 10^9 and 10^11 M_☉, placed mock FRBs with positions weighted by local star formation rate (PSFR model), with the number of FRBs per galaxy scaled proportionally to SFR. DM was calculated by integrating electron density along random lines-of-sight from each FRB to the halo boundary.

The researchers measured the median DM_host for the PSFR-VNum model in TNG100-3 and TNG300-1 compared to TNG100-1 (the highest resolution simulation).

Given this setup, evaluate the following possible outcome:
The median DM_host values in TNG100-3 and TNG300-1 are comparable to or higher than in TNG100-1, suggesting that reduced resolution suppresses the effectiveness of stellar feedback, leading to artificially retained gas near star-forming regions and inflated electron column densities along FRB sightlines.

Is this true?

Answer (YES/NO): YES